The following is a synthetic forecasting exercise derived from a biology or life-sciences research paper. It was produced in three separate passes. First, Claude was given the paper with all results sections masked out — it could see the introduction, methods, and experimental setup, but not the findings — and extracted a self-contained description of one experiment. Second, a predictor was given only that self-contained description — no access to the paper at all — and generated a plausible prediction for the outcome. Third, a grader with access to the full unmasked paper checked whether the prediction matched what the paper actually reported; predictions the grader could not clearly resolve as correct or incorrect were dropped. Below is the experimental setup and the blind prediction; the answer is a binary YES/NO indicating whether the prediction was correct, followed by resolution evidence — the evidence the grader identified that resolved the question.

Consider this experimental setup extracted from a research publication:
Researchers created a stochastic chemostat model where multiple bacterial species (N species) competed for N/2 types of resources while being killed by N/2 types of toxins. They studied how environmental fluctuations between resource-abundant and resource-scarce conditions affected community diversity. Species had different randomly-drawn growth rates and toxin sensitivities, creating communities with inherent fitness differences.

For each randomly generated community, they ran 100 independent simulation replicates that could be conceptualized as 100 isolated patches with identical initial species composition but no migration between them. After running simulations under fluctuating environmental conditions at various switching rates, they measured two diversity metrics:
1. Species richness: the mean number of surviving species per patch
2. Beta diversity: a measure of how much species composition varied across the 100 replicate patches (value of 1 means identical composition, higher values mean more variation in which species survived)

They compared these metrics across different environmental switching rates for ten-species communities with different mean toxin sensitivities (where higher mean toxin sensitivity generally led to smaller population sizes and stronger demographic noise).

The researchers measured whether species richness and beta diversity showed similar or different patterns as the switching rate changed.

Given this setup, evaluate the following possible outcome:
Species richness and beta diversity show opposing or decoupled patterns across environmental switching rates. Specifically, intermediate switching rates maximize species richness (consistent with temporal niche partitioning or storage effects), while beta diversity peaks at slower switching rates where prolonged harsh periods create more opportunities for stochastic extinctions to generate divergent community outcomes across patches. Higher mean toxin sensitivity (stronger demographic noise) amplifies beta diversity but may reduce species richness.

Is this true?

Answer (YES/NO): NO